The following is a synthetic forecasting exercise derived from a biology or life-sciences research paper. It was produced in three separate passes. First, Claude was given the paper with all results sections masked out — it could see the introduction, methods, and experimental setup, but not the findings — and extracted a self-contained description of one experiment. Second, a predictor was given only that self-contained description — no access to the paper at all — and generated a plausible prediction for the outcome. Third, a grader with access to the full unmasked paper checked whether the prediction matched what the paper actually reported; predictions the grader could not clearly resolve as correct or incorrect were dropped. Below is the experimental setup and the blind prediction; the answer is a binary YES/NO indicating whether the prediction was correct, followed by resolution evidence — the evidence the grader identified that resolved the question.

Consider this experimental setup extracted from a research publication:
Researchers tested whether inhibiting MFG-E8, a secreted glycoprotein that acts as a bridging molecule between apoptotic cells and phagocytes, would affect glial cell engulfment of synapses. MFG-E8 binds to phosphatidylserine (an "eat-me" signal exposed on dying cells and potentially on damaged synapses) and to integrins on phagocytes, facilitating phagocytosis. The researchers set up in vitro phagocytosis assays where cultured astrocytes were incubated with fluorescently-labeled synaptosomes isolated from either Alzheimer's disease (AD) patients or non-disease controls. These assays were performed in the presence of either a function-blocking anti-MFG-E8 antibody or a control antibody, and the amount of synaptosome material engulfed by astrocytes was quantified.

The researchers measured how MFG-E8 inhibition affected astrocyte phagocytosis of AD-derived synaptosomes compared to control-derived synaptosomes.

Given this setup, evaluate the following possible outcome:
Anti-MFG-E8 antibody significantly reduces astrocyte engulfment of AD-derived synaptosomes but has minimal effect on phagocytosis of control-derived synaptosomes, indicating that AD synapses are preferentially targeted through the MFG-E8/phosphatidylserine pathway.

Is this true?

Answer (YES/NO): YES